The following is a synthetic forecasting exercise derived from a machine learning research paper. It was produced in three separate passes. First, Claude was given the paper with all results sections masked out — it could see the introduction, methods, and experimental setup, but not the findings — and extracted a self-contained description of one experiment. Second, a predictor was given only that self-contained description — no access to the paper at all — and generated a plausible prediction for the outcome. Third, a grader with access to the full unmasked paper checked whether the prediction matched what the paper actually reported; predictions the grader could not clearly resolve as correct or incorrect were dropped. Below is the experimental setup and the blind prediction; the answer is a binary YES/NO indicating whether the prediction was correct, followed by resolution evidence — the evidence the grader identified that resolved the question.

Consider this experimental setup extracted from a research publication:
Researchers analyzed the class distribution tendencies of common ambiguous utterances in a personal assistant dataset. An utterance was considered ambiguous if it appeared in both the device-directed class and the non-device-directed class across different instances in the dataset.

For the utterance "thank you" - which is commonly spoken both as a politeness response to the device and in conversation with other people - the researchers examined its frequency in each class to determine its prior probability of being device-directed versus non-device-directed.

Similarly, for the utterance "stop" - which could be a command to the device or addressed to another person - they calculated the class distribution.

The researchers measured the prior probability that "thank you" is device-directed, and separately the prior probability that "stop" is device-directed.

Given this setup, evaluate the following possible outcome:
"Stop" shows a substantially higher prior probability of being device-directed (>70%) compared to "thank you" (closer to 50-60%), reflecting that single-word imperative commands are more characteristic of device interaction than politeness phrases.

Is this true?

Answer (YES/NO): NO